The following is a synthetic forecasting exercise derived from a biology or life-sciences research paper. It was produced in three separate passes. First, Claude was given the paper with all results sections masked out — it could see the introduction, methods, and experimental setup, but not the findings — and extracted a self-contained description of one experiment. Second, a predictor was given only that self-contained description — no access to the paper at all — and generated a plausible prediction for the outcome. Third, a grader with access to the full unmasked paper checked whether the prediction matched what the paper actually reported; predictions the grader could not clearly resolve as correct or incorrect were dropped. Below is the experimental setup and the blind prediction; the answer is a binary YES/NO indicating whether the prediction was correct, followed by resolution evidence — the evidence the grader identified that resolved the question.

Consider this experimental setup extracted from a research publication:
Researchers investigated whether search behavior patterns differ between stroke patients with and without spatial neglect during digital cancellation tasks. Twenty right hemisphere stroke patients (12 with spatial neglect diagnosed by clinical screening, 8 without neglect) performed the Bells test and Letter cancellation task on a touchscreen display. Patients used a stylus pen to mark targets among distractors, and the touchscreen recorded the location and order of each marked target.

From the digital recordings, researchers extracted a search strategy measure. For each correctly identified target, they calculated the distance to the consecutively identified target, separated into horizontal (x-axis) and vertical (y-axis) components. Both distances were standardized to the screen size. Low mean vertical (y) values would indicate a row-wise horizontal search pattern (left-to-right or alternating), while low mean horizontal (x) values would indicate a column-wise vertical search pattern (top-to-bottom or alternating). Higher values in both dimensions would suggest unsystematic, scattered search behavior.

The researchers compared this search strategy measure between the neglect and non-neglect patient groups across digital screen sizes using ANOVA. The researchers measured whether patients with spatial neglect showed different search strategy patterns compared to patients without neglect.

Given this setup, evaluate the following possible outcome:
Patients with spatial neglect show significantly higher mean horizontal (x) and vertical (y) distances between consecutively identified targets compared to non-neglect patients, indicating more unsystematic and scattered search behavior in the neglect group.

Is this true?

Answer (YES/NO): NO